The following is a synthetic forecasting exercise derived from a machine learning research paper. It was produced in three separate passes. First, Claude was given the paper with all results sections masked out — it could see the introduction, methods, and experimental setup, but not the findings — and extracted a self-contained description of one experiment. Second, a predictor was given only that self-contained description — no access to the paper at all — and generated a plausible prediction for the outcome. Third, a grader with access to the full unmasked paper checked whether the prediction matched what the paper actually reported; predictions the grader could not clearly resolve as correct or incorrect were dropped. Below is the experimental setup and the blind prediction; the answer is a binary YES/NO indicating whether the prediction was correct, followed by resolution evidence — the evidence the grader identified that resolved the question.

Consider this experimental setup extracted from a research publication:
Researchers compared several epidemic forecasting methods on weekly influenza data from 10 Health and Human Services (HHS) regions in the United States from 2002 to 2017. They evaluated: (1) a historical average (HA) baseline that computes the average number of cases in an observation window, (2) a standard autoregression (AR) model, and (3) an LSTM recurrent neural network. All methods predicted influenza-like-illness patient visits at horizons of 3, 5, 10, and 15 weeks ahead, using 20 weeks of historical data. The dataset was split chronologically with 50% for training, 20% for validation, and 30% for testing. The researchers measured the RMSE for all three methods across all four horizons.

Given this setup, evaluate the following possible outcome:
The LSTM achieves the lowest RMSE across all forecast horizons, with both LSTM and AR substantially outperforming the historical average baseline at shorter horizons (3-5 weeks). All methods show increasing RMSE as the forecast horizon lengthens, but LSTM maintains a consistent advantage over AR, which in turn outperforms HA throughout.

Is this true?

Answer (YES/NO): NO